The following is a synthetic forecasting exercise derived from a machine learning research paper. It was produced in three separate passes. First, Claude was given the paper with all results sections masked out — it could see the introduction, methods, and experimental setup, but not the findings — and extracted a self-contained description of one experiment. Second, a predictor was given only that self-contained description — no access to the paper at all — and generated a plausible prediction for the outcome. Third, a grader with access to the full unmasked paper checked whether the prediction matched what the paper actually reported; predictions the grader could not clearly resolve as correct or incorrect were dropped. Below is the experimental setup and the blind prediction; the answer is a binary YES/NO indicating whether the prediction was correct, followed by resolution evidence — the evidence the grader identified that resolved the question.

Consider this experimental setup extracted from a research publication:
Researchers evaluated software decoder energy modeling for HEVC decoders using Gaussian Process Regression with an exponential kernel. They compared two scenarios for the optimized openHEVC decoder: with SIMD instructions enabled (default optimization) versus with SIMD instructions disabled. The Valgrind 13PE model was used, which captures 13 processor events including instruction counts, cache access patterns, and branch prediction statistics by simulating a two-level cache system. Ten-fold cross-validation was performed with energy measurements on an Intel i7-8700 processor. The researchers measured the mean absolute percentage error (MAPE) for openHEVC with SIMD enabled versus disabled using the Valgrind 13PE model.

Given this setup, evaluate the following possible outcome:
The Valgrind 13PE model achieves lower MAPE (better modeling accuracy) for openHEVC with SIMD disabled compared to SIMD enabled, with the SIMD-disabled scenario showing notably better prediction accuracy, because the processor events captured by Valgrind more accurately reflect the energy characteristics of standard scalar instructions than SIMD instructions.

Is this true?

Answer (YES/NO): YES